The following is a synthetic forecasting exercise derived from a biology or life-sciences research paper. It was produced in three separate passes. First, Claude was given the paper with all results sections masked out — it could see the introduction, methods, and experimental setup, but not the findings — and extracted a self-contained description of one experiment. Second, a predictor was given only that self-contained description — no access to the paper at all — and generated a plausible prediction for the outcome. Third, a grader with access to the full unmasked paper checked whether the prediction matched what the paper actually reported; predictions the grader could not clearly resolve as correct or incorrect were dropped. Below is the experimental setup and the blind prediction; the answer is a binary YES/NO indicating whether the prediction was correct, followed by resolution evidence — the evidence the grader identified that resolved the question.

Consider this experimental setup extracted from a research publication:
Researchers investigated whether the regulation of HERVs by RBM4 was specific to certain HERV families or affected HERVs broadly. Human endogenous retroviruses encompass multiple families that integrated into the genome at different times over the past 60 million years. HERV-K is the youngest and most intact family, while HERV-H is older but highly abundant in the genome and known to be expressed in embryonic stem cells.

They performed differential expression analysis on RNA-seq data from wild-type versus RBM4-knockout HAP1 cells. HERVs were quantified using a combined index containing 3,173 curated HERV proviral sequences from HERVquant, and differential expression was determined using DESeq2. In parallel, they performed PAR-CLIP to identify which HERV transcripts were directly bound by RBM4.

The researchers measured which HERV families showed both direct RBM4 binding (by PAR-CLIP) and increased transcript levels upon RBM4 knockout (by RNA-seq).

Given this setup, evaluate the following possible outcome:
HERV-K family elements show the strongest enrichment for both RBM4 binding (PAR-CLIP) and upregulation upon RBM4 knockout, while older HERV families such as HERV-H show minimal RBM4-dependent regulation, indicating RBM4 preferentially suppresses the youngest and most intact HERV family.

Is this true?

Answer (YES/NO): NO